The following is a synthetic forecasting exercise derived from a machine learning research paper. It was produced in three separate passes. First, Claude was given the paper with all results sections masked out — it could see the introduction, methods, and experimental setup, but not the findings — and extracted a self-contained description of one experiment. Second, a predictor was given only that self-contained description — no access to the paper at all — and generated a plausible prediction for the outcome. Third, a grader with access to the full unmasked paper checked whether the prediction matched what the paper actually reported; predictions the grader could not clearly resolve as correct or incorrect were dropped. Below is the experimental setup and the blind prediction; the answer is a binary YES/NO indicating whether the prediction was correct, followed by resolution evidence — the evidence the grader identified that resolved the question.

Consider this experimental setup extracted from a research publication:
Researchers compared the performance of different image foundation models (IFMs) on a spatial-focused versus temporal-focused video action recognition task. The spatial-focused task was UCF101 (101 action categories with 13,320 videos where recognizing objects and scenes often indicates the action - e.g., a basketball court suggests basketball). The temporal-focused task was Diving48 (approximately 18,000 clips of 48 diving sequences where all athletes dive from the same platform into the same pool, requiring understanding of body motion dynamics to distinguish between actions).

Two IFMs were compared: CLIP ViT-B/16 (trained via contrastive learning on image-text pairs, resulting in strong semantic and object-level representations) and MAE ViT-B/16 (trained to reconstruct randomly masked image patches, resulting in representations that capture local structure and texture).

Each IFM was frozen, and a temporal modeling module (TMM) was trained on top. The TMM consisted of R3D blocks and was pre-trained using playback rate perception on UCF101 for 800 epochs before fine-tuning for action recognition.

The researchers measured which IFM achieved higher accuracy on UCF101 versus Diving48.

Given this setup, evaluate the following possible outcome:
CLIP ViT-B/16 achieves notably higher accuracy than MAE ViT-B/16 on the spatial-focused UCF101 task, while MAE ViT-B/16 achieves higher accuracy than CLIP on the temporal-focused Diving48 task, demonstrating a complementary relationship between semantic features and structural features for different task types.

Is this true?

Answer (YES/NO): YES